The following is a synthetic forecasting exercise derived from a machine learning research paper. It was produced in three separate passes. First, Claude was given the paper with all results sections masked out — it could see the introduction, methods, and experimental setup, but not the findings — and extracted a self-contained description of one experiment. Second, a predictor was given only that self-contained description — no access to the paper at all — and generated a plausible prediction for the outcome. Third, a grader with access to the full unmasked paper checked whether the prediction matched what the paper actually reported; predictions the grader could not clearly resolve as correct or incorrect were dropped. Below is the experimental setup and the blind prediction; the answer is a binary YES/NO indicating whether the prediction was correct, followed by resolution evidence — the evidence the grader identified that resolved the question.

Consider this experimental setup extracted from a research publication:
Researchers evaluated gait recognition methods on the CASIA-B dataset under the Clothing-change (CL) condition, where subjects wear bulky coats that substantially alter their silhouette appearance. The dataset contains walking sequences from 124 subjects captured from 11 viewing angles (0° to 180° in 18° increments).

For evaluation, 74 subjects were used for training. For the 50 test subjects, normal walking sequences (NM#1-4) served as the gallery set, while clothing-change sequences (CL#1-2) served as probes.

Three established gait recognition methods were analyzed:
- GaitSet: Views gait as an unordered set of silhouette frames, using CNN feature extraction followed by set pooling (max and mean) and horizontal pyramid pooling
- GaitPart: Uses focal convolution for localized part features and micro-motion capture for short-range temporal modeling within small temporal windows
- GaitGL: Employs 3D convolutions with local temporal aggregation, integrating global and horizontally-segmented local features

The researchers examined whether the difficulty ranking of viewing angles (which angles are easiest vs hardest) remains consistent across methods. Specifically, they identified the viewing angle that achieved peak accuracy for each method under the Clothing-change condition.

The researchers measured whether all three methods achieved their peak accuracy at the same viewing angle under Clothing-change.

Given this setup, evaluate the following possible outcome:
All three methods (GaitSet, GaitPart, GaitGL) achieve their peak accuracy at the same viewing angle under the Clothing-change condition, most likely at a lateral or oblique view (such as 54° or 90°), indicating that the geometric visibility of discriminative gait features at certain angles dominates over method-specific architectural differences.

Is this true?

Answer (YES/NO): NO